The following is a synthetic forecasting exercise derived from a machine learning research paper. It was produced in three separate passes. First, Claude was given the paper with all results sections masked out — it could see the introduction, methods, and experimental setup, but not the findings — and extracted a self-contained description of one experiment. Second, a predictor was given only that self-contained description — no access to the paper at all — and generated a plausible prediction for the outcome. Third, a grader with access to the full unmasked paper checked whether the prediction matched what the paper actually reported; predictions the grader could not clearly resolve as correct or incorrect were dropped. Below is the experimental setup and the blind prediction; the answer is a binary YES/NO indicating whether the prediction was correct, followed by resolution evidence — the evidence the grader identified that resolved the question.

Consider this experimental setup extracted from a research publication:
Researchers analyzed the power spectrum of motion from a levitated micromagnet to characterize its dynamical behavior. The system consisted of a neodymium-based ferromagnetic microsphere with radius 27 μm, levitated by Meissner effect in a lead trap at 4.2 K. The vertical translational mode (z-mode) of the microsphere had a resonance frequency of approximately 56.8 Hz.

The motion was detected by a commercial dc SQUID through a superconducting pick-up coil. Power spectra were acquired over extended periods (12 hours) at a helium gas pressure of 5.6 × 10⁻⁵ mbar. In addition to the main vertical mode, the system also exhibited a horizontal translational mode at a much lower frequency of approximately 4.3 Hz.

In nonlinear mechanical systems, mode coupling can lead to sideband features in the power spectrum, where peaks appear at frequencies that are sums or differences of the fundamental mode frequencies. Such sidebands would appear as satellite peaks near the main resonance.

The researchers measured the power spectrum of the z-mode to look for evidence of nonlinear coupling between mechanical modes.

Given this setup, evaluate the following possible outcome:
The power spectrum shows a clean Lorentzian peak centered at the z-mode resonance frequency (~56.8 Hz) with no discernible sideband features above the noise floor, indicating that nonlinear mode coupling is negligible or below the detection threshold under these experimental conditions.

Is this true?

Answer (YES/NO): NO